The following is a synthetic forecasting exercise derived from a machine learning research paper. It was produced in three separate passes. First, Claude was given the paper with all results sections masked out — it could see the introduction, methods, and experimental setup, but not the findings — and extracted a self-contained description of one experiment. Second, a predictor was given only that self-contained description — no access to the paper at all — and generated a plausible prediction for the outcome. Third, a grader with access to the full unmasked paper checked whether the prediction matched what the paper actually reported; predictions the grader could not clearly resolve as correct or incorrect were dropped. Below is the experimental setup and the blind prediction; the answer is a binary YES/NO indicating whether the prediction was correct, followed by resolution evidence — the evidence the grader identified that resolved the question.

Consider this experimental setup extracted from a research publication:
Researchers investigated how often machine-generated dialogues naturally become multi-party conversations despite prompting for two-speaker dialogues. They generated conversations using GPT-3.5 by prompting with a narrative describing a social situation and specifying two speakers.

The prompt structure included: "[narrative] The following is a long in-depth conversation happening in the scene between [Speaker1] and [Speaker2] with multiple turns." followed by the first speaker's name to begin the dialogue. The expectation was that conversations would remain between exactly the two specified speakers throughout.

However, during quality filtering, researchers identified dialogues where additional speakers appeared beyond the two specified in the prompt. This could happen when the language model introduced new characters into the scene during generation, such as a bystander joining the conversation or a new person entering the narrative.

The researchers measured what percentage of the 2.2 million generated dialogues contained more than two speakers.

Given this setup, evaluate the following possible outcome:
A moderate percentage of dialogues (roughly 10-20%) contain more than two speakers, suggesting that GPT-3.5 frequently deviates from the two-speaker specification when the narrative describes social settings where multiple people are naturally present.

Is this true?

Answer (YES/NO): YES